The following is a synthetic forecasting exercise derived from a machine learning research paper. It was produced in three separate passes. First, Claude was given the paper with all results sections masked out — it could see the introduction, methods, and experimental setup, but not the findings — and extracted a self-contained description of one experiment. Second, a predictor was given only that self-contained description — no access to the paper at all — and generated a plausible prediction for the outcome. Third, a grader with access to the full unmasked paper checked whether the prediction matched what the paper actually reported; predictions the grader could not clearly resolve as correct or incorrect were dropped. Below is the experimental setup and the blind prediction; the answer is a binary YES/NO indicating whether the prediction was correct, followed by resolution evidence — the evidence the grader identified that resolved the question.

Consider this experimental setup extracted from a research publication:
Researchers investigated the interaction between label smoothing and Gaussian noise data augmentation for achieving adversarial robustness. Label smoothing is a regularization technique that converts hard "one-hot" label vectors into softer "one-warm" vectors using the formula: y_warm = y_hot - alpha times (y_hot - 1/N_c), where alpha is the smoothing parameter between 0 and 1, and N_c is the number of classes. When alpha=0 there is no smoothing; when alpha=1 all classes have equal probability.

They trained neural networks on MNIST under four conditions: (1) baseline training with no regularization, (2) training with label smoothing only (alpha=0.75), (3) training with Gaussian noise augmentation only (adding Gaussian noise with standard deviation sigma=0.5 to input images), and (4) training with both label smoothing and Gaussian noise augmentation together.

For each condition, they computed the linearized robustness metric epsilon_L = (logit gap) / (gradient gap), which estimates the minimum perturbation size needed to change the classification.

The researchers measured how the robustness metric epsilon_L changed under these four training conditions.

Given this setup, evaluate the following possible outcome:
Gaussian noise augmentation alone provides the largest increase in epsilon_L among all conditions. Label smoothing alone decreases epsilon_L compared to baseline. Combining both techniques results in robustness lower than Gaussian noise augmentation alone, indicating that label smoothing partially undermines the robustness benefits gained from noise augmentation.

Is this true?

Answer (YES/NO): NO